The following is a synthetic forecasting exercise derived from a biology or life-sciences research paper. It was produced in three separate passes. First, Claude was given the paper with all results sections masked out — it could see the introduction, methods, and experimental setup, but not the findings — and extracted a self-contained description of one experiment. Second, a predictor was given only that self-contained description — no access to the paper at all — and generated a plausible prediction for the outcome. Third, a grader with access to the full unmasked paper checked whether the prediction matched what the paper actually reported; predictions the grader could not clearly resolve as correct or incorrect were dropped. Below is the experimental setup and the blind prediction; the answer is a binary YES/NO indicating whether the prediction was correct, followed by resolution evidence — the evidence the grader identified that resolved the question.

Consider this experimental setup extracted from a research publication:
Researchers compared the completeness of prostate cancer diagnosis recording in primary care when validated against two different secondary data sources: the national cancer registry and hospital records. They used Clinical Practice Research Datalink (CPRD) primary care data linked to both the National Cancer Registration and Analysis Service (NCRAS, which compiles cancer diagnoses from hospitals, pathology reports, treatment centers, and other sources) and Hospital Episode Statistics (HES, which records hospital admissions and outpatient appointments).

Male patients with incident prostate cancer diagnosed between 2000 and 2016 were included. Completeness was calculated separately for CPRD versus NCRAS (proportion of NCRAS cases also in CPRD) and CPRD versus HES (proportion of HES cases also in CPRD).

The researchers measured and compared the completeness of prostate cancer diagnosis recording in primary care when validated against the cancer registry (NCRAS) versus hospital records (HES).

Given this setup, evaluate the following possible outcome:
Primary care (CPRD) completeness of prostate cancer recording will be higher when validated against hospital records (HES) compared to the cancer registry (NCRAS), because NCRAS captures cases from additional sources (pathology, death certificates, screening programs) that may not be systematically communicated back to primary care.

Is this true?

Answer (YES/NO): NO